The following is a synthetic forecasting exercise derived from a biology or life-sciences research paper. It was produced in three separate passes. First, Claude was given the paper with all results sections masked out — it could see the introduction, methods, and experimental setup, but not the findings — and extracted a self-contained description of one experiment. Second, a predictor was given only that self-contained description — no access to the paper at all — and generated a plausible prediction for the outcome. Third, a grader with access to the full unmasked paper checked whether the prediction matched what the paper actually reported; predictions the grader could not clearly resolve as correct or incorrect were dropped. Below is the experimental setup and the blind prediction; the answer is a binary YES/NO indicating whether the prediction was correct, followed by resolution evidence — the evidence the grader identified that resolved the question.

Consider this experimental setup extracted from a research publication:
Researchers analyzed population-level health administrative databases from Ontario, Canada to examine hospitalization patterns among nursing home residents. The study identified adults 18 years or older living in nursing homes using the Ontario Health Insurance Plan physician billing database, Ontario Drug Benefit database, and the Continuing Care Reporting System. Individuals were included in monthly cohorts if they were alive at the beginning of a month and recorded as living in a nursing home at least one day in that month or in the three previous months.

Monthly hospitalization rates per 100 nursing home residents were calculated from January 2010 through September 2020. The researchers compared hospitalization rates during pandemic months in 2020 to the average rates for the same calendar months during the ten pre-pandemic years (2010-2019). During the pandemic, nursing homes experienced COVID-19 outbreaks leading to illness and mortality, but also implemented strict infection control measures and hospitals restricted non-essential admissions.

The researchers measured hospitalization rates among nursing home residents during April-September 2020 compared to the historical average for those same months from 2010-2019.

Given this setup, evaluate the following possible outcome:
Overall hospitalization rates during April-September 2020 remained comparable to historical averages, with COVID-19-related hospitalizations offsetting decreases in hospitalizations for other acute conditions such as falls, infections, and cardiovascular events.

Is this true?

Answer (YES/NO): NO